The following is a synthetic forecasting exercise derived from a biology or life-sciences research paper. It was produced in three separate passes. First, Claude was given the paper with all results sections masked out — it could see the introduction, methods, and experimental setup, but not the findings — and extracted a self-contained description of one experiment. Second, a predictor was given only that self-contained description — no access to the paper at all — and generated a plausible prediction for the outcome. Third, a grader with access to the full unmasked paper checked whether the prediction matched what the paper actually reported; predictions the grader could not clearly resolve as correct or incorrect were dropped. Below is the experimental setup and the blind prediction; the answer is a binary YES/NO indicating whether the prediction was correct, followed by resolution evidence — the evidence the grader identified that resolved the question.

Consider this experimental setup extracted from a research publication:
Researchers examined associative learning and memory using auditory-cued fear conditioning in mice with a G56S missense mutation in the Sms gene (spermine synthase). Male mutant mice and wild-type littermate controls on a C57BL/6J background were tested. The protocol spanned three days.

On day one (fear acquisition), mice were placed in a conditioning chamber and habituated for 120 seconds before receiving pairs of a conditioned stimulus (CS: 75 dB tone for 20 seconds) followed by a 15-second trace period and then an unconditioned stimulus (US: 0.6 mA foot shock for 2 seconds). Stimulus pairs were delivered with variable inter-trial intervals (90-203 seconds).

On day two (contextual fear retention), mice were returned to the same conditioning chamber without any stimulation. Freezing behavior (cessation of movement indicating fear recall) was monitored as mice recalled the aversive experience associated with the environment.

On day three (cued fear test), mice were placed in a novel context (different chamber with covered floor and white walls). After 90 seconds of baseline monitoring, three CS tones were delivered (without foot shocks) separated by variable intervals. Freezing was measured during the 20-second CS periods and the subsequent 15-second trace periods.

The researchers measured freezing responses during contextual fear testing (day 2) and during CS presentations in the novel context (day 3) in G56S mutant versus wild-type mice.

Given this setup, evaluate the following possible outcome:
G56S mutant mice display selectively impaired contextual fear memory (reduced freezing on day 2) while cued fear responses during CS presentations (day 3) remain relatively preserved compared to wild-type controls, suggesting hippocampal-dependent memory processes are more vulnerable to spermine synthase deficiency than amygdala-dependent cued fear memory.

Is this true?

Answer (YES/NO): NO